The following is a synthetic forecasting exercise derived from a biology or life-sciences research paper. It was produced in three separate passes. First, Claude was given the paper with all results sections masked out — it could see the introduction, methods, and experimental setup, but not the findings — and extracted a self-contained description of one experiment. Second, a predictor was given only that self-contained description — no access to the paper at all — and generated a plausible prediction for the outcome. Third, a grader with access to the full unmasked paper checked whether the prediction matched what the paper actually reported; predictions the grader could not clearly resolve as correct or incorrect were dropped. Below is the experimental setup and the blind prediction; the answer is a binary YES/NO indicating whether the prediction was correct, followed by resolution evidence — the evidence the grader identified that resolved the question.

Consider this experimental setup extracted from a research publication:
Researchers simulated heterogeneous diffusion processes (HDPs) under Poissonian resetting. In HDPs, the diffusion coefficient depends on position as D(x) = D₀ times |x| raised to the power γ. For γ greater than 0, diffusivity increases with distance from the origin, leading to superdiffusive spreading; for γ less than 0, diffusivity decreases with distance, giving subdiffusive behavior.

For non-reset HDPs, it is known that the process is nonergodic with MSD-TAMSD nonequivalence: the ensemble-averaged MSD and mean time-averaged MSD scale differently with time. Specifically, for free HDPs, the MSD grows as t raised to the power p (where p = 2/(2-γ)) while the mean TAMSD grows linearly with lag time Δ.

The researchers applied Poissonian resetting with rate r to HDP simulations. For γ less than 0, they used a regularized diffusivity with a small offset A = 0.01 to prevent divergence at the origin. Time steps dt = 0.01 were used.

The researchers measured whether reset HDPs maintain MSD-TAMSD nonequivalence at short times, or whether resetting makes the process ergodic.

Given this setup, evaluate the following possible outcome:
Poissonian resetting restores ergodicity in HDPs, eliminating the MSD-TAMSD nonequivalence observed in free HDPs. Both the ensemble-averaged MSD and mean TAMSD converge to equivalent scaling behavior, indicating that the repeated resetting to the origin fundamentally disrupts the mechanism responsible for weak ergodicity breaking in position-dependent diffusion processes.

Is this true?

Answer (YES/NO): NO